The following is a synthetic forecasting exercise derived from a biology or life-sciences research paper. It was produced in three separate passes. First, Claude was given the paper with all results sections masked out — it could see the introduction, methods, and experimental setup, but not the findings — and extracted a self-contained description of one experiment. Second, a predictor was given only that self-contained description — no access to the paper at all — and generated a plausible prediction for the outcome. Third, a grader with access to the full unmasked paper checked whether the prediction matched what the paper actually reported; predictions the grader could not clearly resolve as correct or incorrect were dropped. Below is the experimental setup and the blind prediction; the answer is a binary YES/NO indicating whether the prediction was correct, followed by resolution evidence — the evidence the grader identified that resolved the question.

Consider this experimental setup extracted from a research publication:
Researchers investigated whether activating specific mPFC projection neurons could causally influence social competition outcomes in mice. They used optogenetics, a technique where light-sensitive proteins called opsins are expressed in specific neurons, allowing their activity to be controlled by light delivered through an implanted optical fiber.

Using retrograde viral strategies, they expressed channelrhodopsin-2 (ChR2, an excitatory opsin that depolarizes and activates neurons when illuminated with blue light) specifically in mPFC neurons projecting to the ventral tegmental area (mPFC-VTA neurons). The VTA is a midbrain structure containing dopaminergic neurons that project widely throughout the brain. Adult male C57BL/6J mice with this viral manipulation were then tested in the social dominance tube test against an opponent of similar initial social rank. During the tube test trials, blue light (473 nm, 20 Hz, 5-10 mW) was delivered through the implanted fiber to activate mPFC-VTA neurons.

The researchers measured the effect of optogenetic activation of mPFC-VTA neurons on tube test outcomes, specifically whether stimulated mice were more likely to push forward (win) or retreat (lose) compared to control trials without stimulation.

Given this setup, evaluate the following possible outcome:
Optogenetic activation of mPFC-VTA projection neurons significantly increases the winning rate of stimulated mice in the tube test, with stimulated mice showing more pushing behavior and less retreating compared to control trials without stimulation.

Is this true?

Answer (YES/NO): NO